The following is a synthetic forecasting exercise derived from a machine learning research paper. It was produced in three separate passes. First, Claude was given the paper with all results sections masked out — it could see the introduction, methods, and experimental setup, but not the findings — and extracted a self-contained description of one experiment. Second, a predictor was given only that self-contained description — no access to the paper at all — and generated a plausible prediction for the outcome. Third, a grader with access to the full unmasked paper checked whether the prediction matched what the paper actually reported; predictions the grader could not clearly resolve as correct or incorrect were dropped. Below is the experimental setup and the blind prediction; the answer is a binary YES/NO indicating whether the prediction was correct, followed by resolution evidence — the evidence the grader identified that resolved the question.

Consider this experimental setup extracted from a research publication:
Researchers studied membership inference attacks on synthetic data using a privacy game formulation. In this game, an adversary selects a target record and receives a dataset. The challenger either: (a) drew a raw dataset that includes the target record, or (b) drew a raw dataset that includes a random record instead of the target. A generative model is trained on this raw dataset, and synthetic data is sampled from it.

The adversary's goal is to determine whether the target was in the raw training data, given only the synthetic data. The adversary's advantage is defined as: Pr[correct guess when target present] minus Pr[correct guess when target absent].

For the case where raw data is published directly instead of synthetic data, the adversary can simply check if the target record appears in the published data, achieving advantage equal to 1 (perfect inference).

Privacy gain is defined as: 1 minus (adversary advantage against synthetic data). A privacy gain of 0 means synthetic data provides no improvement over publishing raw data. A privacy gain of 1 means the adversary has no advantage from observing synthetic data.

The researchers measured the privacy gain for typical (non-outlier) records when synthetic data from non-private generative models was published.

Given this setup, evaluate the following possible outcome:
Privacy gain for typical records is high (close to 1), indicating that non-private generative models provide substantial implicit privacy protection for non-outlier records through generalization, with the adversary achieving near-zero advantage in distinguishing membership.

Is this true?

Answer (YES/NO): YES